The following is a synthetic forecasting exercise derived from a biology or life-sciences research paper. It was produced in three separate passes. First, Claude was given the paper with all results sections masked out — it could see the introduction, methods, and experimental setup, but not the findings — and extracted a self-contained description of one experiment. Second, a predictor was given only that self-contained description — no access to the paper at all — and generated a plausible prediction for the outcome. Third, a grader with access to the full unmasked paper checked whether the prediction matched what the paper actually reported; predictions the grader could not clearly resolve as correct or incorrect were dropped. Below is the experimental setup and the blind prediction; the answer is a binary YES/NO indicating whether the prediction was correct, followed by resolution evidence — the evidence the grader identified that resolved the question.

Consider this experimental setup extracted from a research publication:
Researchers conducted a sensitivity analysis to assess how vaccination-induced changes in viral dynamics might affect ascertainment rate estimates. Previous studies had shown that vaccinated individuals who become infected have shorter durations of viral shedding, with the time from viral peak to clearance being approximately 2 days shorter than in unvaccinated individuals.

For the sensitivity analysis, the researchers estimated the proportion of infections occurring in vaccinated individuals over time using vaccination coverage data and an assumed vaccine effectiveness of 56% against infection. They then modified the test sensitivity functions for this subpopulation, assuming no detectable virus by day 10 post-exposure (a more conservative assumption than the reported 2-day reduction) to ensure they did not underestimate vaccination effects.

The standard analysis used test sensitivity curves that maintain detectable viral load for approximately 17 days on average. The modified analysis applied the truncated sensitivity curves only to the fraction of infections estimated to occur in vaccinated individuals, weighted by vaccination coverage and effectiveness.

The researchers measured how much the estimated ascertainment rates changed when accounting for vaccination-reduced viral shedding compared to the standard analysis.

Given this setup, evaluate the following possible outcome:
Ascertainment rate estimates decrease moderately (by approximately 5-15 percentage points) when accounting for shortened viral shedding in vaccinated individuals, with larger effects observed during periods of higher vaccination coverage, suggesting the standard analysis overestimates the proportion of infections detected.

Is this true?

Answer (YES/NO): NO